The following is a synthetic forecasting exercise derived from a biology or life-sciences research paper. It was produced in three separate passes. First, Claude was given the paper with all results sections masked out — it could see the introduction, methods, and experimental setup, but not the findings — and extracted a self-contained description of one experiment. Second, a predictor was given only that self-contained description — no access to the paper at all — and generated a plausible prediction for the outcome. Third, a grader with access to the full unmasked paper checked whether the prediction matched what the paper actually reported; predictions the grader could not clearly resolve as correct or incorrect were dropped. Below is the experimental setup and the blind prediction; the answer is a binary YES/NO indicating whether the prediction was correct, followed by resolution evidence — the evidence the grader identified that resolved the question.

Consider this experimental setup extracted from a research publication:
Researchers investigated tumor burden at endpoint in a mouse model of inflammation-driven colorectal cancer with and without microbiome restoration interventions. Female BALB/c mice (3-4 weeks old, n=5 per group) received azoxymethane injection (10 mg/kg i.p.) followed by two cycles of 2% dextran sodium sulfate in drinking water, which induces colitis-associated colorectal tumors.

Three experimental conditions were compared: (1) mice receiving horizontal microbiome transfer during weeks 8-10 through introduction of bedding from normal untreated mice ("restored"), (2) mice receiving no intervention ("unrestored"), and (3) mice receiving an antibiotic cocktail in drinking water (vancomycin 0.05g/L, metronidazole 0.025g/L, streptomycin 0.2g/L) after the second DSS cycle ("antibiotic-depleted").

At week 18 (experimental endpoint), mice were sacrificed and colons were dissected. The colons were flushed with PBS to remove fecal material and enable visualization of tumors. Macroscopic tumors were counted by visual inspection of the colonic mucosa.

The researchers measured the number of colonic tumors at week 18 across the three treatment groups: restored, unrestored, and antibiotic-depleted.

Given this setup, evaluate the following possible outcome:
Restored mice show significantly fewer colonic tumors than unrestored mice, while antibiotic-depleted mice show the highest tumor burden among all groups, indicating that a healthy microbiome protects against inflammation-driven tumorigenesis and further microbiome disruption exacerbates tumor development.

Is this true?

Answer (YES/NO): NO